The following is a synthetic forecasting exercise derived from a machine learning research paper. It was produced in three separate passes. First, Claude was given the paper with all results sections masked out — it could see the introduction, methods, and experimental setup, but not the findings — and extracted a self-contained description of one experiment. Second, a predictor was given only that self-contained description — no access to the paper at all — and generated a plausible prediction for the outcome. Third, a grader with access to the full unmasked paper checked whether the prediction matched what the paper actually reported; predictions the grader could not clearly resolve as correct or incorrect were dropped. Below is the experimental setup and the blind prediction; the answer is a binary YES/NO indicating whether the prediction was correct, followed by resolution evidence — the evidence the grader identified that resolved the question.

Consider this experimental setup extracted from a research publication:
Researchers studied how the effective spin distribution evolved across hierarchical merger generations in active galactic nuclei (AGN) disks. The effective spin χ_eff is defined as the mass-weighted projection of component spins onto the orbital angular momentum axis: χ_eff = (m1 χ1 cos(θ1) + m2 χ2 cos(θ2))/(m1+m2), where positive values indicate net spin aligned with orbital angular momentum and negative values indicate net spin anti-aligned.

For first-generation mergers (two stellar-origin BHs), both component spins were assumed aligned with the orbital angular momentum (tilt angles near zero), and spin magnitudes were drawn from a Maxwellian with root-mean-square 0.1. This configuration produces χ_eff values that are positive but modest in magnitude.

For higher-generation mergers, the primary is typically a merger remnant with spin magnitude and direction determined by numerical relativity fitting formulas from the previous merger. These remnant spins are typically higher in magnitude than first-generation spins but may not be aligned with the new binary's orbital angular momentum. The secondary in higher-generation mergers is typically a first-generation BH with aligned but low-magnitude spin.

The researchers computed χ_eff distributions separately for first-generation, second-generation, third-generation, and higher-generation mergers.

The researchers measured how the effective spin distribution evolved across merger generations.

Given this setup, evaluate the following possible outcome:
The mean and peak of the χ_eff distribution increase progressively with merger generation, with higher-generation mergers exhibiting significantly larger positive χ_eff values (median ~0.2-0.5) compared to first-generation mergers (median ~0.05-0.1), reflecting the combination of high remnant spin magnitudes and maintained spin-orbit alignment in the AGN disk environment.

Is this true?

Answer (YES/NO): NO